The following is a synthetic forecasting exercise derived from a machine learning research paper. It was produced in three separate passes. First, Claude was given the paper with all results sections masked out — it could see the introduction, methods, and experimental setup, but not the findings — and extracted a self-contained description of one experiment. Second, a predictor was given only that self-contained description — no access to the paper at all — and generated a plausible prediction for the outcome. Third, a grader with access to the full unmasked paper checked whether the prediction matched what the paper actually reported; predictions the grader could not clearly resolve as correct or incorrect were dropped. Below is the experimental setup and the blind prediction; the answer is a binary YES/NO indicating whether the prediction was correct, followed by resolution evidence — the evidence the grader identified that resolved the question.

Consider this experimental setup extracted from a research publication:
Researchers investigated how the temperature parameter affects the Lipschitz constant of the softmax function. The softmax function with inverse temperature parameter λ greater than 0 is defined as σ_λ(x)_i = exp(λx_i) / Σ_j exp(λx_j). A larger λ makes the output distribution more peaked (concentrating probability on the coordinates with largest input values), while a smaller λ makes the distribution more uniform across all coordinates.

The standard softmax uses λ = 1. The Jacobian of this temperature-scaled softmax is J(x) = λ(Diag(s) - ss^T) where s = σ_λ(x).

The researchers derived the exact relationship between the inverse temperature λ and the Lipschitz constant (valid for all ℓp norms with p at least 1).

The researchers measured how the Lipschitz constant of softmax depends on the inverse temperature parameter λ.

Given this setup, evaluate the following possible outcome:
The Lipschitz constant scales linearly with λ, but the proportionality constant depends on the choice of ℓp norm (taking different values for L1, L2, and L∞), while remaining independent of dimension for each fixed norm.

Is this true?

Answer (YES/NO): NO